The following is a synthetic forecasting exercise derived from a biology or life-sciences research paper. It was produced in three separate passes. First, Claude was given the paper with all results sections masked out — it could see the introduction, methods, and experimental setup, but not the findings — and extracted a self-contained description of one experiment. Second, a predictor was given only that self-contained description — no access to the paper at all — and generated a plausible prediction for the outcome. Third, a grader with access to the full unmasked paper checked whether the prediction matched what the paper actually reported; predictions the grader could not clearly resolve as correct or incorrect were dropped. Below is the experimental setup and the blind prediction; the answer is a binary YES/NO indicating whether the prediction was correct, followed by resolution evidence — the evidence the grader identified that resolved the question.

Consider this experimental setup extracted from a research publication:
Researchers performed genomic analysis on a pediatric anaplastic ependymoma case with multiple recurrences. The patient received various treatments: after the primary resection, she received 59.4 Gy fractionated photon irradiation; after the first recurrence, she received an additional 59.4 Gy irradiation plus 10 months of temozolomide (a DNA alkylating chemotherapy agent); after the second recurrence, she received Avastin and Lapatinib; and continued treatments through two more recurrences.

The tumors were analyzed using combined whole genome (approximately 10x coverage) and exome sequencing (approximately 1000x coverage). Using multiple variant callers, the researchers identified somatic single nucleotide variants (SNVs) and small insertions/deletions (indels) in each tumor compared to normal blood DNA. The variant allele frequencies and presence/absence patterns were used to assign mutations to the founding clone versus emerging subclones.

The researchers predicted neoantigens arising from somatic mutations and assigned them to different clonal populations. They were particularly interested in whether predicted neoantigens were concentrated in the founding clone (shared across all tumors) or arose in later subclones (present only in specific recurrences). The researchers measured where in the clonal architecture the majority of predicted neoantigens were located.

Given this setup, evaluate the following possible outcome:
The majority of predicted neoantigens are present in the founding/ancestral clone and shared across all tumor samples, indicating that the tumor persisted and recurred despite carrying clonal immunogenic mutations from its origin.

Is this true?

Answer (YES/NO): NO